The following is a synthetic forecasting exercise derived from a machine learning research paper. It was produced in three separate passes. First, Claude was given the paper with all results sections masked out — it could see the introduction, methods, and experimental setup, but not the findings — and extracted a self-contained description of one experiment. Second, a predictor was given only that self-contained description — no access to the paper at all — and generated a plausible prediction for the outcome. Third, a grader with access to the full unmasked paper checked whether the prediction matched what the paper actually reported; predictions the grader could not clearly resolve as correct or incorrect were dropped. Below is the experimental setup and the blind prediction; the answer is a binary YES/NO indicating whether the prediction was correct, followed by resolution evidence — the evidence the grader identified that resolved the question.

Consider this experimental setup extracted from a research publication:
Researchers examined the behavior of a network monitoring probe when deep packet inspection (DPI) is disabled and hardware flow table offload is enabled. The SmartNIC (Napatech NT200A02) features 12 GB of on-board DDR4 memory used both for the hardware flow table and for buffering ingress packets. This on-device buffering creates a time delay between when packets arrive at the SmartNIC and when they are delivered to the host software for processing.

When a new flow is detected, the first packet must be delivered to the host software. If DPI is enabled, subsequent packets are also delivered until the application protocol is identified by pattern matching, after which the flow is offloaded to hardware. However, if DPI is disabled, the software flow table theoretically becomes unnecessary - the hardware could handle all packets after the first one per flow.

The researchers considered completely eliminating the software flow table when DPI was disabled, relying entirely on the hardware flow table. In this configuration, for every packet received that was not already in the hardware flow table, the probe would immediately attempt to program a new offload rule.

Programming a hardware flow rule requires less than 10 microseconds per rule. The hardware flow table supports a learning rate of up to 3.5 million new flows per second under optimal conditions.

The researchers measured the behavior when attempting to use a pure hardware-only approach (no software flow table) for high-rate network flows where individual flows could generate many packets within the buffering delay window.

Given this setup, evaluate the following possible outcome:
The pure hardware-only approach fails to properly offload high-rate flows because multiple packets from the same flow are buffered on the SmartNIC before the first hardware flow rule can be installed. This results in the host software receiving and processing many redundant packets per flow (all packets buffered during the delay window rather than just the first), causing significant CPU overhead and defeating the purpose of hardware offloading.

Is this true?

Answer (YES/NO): NO